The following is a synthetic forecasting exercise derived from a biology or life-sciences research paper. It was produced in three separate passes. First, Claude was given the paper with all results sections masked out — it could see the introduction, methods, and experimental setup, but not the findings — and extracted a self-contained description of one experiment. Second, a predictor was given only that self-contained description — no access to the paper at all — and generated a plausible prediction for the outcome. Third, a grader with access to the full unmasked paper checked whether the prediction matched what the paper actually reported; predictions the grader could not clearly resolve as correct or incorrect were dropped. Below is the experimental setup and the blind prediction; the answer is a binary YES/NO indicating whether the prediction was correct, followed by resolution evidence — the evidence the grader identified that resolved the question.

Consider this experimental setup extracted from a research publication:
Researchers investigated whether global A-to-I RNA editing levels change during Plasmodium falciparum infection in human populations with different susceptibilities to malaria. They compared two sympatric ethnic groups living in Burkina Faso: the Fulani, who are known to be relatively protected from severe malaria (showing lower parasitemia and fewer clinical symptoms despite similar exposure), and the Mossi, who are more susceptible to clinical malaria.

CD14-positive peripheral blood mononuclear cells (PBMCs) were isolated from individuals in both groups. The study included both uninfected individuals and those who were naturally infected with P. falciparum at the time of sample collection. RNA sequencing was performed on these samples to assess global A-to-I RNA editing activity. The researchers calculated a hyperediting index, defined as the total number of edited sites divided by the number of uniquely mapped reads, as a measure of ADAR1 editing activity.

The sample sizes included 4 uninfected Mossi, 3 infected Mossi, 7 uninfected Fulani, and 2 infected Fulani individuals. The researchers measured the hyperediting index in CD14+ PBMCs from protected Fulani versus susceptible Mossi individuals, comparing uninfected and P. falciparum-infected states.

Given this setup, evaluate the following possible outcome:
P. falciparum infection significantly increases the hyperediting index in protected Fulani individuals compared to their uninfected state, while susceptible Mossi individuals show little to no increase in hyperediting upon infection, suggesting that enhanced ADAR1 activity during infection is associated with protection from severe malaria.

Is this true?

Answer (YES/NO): NO